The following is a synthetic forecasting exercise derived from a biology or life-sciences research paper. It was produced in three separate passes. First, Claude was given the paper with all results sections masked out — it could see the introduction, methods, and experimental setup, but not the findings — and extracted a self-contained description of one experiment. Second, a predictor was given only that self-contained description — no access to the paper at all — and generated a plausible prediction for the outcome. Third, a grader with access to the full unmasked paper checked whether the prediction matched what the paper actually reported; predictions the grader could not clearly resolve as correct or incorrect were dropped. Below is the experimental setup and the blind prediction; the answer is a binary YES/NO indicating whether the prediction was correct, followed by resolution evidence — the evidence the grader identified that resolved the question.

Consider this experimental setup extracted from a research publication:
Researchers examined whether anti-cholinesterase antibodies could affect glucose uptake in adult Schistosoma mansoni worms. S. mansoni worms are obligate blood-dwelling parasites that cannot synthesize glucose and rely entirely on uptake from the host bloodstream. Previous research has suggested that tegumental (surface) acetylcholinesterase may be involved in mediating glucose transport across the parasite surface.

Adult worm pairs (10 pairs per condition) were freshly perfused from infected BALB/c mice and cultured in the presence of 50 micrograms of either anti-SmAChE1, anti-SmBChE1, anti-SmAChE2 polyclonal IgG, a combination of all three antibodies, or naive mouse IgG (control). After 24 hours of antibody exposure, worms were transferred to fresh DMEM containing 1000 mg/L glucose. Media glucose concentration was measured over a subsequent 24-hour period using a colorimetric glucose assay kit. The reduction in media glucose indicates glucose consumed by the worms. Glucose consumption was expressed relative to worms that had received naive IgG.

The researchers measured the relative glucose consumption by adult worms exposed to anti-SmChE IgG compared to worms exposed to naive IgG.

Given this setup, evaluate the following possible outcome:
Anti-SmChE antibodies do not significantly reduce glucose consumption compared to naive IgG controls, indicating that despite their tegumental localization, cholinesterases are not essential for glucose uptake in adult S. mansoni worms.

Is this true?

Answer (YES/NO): NO